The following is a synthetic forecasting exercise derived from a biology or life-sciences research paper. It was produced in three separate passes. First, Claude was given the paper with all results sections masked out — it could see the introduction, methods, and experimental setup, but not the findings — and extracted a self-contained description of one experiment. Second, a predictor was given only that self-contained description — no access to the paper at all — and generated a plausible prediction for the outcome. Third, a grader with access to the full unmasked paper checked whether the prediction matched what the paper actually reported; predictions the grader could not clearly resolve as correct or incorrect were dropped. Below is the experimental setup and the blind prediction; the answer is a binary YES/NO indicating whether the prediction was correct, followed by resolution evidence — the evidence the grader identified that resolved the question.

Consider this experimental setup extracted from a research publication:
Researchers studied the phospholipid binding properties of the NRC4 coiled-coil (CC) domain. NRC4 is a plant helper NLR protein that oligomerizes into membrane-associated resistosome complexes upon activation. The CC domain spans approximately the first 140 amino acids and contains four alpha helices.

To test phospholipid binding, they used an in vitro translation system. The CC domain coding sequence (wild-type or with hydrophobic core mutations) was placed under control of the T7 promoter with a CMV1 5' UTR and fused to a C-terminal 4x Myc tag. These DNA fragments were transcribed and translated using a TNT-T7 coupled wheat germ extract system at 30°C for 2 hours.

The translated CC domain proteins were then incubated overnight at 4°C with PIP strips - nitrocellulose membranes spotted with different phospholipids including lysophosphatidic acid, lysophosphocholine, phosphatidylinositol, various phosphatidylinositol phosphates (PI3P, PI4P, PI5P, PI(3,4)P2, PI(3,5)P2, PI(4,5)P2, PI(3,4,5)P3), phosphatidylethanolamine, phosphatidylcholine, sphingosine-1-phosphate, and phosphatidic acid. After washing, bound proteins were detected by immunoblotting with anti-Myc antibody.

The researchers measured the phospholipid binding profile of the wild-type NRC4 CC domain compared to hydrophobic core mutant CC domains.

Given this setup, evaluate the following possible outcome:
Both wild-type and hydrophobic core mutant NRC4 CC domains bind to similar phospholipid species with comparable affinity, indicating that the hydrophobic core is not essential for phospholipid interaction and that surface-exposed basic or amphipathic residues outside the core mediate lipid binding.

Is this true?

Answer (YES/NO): NO